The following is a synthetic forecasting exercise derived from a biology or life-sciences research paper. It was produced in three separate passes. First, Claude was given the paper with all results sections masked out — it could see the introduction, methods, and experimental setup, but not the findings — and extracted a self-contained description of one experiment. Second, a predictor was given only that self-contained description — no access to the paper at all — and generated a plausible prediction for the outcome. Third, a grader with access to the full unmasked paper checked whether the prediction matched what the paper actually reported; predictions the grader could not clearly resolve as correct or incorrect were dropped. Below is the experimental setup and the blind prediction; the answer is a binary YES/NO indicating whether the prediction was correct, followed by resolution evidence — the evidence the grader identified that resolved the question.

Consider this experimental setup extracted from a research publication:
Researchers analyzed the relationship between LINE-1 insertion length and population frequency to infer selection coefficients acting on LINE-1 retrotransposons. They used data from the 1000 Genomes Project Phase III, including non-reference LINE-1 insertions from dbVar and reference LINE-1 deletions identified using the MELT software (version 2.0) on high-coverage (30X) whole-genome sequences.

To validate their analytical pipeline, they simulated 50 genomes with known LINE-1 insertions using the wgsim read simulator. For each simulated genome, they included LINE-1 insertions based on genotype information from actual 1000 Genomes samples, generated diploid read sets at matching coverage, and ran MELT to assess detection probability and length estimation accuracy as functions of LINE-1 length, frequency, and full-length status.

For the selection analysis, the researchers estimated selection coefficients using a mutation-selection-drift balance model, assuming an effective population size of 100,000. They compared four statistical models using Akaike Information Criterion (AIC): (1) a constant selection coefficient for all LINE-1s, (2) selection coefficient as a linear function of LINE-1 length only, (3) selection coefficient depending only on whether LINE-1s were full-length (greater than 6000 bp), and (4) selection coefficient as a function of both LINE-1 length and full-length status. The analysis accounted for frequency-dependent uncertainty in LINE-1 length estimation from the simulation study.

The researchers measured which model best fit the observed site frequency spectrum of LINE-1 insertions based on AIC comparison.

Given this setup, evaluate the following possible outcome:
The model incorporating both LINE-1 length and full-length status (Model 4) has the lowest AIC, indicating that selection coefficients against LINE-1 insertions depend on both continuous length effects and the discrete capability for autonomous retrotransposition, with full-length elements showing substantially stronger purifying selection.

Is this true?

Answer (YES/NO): NO